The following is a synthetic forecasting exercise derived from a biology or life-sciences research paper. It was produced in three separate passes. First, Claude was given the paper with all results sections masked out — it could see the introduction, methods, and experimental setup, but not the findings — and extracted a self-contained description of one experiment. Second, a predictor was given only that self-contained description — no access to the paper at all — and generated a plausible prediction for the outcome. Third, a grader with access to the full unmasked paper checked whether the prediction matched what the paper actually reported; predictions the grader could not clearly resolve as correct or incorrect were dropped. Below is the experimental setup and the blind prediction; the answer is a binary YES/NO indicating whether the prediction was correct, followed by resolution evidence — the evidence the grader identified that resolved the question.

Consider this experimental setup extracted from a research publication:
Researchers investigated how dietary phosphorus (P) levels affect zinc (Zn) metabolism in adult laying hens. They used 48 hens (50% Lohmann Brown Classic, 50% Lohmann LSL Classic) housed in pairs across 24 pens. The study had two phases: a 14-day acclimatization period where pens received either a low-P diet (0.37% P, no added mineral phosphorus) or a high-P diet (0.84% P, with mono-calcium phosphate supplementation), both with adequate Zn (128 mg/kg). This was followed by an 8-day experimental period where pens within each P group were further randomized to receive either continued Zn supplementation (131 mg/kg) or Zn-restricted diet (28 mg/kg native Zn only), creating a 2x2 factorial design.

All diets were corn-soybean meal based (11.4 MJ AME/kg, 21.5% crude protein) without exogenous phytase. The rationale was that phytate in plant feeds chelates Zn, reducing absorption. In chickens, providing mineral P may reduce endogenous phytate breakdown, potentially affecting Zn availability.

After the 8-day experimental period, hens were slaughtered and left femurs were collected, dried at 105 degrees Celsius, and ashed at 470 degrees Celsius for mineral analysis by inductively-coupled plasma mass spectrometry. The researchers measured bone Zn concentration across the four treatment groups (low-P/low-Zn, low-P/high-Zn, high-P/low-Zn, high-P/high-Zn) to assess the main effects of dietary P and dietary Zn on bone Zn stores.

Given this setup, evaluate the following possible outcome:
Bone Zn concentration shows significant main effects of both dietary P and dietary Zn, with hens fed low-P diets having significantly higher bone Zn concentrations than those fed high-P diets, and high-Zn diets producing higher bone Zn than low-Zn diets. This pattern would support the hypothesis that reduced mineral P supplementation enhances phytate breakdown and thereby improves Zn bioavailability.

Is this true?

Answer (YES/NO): NO